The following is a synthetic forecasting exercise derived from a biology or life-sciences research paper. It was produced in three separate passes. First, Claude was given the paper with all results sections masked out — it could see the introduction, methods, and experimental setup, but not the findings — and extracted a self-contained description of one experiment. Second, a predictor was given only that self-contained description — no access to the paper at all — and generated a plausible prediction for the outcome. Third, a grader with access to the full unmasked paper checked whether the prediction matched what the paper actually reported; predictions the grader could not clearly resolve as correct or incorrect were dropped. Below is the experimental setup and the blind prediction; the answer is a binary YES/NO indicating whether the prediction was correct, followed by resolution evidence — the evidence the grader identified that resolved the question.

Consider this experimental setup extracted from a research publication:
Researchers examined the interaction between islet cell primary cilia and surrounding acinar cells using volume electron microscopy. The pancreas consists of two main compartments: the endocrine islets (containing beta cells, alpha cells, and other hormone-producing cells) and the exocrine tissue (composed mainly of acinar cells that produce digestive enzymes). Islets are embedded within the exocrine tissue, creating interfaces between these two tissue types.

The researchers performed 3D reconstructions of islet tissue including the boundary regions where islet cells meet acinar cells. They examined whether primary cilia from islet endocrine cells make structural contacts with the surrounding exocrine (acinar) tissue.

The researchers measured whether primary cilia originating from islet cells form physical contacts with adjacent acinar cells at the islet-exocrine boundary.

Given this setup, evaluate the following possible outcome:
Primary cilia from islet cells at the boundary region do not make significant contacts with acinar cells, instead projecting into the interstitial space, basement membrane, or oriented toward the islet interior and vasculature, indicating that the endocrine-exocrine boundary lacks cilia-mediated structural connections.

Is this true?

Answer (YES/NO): NO